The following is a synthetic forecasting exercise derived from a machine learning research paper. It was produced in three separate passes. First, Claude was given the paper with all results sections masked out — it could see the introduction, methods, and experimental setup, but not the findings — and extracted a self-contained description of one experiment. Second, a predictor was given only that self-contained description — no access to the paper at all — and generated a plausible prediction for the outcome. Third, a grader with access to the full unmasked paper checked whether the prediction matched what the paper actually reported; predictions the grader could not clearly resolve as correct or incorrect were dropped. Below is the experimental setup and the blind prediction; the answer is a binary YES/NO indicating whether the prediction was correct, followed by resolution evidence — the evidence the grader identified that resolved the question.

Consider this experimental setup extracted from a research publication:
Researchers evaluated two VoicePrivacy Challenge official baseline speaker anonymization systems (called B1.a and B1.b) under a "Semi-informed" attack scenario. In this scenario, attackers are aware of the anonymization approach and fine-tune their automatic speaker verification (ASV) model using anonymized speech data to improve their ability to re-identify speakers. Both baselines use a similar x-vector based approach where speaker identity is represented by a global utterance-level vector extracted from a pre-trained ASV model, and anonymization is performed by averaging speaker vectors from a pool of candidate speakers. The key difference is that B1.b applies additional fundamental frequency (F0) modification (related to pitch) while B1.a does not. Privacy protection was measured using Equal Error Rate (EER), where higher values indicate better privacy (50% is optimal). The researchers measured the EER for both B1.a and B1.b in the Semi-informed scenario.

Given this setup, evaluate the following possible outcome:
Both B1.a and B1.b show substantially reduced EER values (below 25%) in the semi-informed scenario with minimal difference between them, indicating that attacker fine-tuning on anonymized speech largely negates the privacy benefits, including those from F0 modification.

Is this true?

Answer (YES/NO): YES